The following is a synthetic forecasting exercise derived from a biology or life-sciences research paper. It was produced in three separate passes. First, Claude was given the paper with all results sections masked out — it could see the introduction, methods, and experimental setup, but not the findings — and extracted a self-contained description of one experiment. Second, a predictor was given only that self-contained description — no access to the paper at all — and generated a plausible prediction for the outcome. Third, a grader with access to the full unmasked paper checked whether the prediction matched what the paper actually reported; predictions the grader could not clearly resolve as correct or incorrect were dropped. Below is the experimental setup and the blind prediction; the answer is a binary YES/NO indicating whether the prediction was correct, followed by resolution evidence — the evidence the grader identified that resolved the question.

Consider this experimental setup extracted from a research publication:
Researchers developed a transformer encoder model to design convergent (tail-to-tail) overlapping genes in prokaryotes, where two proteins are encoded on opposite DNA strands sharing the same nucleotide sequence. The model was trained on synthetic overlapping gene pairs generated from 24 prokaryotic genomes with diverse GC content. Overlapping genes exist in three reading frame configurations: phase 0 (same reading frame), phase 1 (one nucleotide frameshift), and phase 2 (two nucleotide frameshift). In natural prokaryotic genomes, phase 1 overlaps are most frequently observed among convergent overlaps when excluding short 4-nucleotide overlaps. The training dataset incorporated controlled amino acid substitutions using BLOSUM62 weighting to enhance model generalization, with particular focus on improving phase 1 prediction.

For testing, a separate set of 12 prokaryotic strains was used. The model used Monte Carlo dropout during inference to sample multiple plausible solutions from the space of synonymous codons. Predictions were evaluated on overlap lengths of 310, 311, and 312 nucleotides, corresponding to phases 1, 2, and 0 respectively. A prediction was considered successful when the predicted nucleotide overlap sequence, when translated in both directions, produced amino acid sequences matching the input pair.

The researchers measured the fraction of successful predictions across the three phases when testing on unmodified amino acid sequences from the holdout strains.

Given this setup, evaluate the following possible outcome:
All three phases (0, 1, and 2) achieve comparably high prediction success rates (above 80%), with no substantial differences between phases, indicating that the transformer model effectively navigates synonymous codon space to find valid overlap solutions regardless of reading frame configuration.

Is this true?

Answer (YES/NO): NO